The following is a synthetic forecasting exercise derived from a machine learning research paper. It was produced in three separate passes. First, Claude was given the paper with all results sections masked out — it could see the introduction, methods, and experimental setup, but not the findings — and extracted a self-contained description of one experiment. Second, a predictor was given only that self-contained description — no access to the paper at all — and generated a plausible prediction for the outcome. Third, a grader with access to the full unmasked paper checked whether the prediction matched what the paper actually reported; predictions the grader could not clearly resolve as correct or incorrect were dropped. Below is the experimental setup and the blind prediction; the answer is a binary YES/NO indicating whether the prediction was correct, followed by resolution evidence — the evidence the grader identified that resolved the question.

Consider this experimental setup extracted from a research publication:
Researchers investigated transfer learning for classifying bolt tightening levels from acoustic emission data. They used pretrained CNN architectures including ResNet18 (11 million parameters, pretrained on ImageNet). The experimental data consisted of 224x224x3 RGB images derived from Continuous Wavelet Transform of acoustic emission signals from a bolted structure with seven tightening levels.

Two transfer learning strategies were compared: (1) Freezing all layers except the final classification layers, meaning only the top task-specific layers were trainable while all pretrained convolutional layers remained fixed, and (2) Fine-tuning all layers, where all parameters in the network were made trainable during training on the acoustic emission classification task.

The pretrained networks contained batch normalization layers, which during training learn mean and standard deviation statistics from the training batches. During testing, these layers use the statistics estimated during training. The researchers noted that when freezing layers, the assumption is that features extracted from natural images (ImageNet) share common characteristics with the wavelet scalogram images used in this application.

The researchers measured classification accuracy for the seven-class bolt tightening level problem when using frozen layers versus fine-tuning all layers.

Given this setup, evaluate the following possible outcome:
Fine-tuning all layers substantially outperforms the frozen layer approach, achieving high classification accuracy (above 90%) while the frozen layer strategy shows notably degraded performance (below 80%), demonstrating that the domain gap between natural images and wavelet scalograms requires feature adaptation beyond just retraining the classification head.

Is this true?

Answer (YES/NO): NO